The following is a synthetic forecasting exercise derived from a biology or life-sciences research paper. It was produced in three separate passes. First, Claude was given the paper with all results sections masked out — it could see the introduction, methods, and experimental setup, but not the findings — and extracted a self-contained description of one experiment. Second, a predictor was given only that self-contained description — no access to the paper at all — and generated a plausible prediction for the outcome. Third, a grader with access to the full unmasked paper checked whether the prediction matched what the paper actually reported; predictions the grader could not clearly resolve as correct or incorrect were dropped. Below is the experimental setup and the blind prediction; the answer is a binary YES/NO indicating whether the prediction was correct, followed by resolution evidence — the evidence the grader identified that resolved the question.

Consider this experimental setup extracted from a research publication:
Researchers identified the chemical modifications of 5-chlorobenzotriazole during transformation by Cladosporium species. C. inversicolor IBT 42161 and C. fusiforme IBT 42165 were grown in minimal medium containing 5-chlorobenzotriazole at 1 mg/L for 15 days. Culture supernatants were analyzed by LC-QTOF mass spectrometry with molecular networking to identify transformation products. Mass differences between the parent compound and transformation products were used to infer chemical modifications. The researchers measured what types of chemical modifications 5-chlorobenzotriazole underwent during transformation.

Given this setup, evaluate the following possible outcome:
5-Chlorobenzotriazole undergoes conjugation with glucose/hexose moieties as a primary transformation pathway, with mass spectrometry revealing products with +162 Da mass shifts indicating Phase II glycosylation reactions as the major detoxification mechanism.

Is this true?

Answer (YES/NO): NO